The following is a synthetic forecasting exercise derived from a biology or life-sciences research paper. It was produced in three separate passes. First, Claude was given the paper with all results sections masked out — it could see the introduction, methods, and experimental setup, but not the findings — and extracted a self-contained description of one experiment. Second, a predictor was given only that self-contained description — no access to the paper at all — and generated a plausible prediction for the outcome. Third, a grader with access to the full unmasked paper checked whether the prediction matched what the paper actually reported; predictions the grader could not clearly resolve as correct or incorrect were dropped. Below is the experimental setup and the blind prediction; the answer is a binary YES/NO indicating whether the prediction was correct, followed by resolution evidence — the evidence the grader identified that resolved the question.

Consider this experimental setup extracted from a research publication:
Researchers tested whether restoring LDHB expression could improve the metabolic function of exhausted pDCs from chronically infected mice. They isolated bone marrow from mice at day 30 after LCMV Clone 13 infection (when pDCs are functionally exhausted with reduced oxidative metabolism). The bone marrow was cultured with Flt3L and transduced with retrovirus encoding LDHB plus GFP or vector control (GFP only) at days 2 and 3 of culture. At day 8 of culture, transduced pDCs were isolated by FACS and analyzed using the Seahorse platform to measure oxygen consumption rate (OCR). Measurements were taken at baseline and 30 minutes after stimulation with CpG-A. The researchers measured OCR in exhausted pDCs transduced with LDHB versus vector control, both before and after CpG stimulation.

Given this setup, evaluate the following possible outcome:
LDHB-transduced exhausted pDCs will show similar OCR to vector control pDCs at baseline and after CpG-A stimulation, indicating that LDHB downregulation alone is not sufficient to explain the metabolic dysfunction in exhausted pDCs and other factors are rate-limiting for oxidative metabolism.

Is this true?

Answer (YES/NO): NO